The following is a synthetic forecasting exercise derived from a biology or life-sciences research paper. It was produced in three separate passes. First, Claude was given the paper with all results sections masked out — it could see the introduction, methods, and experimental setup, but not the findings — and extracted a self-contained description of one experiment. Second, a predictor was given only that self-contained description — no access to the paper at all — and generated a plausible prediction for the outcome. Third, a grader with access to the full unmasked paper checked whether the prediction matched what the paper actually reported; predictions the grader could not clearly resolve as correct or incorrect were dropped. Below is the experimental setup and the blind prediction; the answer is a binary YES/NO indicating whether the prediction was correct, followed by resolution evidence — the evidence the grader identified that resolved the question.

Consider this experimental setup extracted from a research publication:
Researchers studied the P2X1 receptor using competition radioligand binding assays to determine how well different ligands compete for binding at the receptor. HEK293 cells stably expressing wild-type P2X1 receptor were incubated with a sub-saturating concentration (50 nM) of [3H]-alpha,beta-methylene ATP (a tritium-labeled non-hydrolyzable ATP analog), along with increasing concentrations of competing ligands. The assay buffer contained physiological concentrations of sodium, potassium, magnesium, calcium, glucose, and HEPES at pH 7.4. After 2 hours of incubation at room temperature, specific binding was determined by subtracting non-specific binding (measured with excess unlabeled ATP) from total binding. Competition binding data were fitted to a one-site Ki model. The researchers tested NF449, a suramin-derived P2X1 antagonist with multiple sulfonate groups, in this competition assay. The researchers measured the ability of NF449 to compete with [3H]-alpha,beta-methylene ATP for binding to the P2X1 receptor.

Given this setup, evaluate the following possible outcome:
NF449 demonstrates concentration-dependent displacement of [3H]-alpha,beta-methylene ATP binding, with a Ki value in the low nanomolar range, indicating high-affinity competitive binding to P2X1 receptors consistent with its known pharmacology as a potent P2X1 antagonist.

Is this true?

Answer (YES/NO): YES